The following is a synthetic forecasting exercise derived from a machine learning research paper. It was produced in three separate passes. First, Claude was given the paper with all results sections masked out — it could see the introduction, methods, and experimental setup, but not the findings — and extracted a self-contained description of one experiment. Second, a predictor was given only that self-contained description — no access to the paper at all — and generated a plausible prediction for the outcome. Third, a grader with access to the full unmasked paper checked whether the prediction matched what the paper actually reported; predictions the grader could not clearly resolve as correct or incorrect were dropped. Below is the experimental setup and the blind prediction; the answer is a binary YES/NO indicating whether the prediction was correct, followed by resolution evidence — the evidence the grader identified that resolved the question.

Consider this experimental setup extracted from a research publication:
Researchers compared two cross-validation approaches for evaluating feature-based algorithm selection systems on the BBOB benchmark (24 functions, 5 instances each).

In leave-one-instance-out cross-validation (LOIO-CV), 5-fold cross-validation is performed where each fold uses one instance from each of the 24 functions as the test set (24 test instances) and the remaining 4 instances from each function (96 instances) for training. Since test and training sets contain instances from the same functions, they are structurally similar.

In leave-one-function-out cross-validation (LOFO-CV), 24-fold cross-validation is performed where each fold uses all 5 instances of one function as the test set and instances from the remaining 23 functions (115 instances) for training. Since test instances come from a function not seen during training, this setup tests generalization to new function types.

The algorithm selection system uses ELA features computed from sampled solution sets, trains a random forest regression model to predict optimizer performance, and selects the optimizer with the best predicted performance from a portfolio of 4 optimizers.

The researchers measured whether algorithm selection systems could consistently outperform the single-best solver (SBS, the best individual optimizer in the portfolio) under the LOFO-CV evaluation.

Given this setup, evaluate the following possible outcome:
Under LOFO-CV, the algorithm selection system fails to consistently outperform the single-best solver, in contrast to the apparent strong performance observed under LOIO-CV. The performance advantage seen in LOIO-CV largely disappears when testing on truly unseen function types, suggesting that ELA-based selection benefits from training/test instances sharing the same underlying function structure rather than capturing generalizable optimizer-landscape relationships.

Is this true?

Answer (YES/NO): NO